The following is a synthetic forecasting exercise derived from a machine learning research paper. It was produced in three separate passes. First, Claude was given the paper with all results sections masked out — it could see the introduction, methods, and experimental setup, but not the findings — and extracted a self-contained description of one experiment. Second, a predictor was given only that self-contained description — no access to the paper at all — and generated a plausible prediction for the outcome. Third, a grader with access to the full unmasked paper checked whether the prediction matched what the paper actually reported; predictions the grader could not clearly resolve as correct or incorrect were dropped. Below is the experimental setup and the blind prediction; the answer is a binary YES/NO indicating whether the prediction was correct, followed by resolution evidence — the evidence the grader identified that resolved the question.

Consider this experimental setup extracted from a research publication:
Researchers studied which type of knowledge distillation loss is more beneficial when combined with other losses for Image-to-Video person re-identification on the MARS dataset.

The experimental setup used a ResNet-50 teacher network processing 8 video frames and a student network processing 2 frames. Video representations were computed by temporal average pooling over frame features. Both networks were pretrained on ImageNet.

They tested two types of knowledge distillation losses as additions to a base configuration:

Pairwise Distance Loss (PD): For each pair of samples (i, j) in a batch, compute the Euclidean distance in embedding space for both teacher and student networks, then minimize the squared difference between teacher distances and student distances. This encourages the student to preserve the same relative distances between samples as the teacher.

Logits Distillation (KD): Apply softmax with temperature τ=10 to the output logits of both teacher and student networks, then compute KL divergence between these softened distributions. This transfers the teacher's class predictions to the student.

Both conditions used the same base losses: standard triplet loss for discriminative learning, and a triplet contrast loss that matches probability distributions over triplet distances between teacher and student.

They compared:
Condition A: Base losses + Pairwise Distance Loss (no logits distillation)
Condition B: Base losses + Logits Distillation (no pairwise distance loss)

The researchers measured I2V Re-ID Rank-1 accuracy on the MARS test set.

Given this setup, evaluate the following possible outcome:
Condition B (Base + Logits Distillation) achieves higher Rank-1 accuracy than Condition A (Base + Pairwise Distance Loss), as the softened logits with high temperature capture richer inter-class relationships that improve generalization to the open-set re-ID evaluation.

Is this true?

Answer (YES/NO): NO